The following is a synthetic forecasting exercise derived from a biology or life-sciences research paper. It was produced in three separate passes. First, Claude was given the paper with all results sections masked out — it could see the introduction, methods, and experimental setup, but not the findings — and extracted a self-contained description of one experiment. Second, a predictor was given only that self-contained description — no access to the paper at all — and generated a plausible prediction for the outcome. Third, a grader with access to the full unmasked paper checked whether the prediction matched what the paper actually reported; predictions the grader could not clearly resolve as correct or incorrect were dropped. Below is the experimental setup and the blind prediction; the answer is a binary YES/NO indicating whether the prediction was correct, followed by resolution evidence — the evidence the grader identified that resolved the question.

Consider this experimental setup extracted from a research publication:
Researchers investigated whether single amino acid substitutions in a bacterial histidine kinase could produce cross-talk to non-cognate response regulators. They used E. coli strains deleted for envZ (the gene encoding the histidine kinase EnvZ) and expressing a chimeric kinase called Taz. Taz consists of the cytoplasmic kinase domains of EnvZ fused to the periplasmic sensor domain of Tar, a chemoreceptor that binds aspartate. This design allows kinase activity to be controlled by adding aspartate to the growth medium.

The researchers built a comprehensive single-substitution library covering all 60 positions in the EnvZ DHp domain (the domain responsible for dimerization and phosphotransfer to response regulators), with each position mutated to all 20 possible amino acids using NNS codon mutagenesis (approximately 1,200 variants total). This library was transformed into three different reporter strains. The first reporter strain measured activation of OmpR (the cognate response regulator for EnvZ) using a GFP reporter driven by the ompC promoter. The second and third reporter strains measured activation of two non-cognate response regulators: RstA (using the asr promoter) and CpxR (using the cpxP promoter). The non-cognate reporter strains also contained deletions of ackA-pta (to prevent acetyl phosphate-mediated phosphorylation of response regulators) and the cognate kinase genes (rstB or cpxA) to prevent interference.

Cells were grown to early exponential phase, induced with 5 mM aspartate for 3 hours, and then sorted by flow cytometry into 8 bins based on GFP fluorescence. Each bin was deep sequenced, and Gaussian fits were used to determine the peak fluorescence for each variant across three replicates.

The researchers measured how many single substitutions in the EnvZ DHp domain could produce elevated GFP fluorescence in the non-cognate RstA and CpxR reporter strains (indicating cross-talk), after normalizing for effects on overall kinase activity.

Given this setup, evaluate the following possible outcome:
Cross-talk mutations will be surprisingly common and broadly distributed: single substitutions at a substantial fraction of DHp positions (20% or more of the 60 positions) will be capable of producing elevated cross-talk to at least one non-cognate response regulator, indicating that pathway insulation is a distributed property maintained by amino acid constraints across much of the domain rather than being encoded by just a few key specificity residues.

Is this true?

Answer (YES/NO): YES